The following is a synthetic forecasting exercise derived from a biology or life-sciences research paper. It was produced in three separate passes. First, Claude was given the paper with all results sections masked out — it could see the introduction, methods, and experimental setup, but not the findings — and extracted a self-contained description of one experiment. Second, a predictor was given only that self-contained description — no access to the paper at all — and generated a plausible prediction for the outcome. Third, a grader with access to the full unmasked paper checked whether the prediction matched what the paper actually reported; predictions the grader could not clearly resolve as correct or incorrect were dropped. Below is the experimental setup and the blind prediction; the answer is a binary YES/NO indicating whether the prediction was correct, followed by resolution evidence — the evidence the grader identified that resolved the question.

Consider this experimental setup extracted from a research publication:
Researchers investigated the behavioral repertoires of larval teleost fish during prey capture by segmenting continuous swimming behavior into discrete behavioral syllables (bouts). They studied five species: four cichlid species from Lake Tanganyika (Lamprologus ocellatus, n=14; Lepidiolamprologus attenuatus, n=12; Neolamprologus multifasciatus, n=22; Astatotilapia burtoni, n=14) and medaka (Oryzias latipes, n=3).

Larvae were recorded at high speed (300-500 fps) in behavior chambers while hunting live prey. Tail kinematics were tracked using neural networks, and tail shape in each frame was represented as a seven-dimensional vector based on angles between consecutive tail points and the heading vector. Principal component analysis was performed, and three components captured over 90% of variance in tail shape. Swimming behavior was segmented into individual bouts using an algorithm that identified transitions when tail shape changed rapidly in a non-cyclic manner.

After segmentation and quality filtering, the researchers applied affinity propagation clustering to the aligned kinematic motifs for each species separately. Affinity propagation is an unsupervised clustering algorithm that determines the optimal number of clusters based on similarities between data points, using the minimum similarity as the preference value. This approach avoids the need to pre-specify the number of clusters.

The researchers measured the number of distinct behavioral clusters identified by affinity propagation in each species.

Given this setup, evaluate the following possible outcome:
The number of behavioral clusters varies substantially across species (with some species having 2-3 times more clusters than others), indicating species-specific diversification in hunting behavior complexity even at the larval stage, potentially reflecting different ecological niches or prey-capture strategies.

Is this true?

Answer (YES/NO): YES